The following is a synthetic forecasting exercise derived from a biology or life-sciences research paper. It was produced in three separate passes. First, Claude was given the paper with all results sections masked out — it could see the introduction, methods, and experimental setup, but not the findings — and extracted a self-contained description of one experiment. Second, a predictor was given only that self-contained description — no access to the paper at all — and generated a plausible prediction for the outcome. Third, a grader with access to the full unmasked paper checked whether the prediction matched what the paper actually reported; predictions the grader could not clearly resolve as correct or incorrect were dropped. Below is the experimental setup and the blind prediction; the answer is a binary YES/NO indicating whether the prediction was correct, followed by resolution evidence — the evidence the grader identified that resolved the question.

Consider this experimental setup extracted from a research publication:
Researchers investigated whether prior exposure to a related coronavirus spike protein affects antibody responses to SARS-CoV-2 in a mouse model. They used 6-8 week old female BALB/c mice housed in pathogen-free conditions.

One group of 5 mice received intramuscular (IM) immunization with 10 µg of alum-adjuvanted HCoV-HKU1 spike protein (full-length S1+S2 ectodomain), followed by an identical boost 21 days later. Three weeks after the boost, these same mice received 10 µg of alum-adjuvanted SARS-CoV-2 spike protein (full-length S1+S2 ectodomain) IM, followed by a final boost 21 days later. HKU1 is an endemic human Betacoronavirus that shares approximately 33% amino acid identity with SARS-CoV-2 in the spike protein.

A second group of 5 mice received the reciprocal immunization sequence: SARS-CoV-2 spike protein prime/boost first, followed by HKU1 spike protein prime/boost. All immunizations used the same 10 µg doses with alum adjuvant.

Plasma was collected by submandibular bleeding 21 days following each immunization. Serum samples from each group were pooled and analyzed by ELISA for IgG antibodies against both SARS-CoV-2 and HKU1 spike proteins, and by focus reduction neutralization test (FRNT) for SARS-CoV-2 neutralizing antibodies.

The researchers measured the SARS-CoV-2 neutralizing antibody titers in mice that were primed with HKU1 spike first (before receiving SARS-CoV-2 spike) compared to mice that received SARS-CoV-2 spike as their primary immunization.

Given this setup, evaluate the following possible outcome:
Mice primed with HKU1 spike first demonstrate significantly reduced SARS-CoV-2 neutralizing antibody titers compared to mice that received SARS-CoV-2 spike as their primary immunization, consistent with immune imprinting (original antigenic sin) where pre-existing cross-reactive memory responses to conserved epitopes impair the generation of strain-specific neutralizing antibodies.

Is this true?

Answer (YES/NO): YES